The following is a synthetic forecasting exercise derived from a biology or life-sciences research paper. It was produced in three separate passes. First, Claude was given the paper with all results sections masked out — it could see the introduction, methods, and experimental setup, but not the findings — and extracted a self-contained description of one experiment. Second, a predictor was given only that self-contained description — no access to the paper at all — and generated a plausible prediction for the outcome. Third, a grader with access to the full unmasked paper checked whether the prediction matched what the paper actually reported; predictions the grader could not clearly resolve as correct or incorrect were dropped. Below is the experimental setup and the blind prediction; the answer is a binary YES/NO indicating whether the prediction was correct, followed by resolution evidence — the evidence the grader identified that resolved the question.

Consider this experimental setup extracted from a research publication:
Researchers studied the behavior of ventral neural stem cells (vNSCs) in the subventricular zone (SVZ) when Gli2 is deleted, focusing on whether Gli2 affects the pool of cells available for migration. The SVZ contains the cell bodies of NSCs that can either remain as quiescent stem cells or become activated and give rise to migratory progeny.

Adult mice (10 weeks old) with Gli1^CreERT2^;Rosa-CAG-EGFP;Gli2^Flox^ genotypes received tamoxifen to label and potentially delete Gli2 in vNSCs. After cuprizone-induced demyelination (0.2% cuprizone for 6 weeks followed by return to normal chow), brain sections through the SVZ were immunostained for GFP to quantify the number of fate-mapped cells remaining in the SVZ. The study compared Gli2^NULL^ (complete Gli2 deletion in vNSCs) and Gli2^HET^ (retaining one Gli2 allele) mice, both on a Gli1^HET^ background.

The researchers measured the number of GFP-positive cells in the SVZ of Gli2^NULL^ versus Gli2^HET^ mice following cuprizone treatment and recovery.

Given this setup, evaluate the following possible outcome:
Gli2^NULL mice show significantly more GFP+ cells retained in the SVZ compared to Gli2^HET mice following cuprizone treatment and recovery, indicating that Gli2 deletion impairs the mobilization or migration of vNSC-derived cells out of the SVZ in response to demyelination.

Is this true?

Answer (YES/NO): NO